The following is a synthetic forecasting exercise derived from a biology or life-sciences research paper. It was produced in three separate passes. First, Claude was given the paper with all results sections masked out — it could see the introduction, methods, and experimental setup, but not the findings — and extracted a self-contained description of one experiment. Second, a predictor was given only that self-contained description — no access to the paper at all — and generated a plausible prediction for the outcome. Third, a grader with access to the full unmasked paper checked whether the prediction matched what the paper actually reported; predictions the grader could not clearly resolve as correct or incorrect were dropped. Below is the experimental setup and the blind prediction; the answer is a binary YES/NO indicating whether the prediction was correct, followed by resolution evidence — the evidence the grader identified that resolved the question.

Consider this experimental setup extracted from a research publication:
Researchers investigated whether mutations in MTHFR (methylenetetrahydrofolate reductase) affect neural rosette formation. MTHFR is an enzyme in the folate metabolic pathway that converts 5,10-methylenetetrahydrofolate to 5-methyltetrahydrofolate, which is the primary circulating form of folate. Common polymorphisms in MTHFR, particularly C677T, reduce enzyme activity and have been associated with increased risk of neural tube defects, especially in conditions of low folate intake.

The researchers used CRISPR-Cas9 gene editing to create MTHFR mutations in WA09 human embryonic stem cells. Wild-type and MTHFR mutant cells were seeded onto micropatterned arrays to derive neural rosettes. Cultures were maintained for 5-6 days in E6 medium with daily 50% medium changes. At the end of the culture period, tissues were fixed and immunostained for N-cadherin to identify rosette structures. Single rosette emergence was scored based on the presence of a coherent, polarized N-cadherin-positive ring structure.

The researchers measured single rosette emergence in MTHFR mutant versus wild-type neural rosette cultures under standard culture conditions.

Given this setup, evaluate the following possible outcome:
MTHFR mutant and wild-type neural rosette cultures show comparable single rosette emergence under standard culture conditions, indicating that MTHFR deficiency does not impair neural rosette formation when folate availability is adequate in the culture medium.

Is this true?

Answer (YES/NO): YES